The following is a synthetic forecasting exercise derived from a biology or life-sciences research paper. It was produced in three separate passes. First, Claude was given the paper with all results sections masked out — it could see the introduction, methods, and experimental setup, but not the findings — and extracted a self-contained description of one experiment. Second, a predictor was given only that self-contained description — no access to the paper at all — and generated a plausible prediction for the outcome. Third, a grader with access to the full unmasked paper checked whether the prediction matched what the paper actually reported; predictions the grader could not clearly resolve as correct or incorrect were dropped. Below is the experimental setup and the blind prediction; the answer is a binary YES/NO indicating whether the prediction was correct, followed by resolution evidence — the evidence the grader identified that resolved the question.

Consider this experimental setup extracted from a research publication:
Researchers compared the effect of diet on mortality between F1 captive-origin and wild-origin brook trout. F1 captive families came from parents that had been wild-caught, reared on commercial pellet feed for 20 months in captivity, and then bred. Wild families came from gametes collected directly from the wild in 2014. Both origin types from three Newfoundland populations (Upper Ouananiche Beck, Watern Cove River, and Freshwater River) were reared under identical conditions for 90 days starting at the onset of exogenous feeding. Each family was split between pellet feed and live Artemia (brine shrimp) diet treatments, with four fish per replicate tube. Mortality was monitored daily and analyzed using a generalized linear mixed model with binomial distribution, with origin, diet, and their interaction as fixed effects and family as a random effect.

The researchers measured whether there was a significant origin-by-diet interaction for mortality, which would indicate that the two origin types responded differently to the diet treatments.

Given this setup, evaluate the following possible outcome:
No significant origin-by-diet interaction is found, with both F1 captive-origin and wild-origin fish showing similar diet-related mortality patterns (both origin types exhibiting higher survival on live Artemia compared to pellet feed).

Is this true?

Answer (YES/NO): YES